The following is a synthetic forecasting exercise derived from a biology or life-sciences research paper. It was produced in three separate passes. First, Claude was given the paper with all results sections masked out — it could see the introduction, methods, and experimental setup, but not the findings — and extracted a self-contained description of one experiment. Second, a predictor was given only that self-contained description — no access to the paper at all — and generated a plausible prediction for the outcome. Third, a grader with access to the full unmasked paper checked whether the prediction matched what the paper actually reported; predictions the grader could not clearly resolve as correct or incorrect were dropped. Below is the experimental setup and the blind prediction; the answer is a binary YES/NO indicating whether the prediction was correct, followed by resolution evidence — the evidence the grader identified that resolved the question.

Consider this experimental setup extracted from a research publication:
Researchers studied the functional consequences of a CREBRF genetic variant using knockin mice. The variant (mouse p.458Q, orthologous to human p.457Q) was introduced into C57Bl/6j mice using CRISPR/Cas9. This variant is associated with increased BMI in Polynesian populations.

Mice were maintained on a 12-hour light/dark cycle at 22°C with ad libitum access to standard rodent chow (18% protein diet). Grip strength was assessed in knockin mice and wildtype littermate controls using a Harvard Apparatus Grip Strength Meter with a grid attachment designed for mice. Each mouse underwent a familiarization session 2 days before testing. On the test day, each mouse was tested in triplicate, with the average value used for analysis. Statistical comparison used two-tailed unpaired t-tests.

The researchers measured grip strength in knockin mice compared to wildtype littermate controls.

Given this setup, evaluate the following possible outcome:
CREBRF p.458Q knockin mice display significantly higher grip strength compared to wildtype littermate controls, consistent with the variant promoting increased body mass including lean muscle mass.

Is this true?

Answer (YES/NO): YES